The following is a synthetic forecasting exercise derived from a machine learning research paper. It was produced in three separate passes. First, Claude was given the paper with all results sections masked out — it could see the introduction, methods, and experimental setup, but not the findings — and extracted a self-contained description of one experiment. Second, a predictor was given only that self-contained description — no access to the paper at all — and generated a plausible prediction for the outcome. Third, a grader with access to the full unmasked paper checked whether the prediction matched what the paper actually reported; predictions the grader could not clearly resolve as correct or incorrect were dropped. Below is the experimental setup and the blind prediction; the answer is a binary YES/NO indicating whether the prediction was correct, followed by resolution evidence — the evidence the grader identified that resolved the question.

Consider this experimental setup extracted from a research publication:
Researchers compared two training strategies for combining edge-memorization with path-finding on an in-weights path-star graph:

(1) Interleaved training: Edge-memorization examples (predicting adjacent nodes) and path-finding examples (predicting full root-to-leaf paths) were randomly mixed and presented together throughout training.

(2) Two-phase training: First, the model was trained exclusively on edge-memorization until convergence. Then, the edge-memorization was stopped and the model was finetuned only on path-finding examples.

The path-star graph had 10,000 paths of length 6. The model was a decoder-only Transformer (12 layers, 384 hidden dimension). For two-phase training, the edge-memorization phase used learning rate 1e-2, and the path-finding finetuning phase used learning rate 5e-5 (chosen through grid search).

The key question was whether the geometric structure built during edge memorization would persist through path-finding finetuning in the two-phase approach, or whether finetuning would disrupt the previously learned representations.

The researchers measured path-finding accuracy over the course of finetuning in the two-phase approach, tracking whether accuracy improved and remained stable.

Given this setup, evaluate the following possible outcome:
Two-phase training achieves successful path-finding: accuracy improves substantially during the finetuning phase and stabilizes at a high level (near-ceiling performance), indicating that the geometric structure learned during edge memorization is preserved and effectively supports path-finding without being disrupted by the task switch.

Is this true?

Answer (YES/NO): NO